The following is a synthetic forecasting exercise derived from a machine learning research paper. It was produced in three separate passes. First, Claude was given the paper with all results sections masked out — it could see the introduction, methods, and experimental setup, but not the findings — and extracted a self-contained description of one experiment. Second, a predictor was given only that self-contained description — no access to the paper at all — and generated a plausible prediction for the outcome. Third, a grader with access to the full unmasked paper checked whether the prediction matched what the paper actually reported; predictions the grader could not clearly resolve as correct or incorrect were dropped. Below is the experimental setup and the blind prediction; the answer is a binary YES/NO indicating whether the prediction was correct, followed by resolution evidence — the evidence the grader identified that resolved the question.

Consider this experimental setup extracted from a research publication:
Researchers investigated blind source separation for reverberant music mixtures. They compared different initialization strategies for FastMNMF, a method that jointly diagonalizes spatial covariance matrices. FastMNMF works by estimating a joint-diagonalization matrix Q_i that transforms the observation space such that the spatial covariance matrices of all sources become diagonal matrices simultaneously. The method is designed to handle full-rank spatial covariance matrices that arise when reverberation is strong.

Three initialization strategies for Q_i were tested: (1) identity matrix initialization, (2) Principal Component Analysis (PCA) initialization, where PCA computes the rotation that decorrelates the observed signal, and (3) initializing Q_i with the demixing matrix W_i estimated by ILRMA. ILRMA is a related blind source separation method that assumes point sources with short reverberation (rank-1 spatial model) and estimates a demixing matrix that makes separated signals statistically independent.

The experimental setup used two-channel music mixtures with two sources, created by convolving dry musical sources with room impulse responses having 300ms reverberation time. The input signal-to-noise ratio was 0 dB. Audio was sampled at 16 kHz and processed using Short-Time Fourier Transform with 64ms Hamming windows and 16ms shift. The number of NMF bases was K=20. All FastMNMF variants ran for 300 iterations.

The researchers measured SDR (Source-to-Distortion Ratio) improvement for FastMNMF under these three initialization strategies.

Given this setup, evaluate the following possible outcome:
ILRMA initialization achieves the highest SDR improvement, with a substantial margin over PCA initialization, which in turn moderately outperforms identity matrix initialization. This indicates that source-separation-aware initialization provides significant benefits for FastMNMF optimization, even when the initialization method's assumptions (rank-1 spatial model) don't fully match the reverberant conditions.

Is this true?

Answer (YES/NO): NO